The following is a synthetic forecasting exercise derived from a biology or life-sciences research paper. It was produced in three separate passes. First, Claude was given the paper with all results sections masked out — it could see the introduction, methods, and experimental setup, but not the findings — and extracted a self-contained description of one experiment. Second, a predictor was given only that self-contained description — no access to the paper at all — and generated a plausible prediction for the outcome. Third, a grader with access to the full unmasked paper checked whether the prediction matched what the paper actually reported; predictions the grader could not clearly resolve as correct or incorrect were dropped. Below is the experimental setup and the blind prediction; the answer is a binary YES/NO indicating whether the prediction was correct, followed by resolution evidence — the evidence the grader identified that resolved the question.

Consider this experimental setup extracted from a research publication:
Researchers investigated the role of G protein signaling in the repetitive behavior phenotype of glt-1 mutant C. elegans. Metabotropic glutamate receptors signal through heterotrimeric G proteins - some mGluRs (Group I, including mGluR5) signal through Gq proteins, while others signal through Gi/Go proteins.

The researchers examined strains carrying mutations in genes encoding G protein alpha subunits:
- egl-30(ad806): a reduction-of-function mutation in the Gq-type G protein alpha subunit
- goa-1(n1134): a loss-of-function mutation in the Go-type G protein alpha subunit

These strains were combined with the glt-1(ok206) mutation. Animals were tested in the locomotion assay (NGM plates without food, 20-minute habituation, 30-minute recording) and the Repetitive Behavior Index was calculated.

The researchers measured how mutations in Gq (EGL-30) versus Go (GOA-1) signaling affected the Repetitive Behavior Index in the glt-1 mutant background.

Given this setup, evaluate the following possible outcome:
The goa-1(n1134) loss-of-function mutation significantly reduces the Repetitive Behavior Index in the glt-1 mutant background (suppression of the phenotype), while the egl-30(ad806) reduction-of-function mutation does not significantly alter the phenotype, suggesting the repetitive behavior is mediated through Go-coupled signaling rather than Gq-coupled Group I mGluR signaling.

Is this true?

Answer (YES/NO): NO